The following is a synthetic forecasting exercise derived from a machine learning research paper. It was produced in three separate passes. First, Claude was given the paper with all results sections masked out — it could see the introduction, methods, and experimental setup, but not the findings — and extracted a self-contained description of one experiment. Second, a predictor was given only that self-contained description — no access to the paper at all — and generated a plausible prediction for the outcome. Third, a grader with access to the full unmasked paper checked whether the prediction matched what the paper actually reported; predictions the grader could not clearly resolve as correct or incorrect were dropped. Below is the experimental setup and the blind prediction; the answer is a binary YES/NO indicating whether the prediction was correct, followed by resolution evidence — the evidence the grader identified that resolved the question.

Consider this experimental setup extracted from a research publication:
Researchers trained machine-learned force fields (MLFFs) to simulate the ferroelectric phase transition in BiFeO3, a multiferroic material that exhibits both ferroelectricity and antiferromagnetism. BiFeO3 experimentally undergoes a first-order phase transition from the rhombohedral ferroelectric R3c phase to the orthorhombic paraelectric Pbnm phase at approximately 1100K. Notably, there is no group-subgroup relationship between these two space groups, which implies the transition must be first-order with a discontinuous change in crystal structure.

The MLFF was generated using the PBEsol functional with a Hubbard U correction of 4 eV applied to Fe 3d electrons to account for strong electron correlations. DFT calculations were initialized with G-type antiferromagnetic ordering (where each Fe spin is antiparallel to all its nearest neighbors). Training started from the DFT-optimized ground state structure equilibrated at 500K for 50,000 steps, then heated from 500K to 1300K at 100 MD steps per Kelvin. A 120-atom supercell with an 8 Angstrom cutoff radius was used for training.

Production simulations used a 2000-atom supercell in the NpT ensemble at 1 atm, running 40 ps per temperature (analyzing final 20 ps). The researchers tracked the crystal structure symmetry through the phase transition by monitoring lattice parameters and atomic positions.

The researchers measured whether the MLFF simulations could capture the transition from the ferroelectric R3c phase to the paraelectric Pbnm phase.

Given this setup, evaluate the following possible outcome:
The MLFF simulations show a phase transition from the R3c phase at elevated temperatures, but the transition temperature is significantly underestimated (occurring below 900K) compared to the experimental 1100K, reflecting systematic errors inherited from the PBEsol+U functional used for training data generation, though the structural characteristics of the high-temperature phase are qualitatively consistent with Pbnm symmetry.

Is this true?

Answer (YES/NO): NO